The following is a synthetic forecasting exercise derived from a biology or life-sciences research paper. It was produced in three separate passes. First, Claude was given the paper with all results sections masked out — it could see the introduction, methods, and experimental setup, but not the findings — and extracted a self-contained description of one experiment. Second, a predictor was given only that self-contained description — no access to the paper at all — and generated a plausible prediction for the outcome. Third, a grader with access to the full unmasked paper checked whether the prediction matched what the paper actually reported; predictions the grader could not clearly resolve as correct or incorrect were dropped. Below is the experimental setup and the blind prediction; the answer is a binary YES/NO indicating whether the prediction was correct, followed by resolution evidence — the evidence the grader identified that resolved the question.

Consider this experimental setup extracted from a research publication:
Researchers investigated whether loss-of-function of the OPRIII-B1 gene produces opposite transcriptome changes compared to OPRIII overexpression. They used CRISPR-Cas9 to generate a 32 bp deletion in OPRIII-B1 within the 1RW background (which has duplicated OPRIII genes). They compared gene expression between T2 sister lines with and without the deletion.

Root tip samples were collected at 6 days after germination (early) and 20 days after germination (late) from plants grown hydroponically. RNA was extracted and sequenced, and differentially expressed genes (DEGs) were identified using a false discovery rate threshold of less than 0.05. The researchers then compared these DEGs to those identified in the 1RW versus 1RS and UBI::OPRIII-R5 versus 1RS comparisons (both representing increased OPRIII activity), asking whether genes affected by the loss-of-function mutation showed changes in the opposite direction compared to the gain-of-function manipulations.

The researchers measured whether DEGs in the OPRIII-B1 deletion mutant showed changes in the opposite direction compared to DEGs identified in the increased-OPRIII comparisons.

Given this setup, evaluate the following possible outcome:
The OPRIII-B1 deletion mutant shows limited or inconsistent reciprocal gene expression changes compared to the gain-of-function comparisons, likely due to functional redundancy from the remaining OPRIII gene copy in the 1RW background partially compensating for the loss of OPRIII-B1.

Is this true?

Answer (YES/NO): NO